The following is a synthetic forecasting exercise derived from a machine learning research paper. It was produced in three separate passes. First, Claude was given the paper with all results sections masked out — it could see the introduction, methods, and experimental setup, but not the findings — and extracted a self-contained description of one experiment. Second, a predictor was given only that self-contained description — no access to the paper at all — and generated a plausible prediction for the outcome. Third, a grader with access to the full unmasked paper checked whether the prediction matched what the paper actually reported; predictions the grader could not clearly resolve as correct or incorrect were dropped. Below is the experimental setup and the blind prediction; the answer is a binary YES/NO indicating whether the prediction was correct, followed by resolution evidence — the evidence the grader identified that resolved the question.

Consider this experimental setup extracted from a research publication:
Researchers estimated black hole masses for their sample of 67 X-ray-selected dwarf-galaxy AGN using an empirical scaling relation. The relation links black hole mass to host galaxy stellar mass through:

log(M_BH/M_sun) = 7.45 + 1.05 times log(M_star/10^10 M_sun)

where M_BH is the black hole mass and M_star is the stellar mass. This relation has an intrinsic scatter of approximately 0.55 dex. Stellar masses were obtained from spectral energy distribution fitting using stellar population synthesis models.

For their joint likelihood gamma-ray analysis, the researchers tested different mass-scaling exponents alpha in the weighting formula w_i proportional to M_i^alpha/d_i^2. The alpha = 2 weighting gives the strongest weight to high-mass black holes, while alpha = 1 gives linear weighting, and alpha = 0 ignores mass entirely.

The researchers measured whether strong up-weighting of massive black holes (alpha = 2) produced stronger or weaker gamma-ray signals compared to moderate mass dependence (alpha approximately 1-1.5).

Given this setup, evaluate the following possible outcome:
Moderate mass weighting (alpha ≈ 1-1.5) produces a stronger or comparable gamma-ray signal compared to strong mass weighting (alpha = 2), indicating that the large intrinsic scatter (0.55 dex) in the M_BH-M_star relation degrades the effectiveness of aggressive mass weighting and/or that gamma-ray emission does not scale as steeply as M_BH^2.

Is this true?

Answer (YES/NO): YES